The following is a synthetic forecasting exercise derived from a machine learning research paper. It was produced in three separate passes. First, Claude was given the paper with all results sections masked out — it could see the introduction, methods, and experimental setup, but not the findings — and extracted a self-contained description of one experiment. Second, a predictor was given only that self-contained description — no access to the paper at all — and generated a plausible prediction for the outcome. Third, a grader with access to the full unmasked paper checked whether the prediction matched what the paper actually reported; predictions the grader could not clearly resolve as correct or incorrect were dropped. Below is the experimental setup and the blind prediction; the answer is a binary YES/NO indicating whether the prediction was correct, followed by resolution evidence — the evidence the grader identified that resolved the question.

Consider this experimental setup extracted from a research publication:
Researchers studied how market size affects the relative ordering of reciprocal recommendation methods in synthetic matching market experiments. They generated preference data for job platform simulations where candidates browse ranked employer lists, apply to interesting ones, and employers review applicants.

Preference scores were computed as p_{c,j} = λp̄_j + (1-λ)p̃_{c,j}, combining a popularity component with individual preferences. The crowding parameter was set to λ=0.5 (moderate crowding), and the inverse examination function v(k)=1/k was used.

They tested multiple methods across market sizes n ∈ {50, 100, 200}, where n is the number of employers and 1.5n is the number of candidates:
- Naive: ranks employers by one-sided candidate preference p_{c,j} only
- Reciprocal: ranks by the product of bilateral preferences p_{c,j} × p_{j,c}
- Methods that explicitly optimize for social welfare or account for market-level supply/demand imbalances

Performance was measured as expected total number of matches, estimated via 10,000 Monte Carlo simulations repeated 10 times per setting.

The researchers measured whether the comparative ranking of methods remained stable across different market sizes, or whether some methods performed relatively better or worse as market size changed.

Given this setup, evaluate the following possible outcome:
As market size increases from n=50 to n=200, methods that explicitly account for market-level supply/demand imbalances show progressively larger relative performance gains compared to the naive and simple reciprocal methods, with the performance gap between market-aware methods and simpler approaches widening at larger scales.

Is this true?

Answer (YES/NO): NO